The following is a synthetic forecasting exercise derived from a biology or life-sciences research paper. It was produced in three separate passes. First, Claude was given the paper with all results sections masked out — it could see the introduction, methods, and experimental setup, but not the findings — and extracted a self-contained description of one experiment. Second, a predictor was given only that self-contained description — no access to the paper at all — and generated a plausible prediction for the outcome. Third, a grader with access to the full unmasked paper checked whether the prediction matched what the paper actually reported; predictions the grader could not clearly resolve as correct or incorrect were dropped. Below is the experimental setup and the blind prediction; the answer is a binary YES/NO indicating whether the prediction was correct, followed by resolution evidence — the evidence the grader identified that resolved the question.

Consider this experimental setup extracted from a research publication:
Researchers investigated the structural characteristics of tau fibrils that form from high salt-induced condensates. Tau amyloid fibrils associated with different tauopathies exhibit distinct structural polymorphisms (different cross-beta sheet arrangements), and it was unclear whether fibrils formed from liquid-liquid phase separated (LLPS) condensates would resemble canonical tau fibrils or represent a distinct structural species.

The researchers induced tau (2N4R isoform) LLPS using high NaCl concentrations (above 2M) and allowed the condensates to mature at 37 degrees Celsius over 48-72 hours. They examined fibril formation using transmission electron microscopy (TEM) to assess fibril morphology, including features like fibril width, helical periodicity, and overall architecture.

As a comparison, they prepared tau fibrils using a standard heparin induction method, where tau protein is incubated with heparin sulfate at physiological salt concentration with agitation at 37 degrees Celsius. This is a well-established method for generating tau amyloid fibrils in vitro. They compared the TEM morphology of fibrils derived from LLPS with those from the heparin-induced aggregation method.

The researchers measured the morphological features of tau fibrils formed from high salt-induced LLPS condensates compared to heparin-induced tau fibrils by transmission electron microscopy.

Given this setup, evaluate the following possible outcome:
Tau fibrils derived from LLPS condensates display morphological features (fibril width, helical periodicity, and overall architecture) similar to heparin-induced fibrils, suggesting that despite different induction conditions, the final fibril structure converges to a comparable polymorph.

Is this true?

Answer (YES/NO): YES